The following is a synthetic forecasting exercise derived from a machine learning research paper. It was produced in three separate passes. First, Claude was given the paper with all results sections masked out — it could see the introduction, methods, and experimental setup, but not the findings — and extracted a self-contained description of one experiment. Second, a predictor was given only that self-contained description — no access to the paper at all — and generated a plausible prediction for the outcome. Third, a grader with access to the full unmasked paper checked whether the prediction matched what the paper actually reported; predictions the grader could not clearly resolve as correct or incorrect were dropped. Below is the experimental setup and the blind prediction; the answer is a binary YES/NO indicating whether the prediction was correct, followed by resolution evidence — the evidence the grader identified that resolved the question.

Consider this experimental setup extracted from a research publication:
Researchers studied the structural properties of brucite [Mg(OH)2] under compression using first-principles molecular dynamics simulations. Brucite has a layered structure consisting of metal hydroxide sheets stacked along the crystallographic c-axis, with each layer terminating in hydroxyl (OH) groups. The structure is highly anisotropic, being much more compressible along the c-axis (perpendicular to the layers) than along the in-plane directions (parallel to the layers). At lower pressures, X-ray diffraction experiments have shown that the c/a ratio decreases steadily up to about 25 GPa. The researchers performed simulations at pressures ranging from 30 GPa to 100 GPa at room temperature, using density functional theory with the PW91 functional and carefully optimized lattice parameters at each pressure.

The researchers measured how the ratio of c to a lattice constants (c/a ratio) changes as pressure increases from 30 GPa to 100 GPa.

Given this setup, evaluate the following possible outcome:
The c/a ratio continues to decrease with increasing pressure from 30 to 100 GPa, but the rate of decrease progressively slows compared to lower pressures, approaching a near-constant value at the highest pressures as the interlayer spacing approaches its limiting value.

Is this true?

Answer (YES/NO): NO